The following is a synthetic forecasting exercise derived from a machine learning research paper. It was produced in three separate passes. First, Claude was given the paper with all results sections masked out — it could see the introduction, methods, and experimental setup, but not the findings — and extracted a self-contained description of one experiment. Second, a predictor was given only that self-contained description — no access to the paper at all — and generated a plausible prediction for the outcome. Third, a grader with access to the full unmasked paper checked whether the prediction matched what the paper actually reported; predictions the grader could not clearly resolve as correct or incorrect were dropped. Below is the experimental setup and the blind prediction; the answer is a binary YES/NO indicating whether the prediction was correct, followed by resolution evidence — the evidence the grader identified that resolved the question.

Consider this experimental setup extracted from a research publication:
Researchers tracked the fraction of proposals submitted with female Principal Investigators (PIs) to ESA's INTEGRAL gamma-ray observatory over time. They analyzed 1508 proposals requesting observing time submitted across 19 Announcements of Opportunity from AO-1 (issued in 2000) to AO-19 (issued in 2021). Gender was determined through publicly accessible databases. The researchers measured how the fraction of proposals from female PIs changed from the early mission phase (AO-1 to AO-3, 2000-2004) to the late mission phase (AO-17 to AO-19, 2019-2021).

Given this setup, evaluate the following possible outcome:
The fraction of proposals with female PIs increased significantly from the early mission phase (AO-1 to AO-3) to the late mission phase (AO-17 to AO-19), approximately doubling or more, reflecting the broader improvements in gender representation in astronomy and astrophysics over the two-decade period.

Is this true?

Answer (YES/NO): YES